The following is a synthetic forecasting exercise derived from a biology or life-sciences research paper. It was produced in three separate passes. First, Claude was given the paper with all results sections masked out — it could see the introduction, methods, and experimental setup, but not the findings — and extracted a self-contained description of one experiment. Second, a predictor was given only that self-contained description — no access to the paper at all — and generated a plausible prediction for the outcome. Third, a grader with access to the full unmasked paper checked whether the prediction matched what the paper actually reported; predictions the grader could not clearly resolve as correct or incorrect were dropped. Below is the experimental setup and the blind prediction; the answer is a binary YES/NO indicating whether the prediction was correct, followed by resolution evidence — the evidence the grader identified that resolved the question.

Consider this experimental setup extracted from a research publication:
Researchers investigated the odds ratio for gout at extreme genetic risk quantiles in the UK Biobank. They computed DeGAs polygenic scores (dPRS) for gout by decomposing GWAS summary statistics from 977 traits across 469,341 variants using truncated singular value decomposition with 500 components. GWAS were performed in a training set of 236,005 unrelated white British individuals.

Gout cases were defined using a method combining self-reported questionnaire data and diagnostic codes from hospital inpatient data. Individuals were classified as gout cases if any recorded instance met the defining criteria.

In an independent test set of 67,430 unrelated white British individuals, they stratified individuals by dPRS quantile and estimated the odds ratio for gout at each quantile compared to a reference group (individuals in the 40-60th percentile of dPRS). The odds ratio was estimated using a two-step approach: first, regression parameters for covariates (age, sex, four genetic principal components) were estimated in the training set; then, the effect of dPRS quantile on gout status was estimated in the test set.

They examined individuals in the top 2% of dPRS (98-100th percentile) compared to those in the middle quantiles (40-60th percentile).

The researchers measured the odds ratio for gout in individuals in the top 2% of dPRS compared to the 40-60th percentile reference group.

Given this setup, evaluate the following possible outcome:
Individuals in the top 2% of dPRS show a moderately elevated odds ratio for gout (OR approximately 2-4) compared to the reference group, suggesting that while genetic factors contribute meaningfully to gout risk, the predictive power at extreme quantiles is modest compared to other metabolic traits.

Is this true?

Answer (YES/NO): YES